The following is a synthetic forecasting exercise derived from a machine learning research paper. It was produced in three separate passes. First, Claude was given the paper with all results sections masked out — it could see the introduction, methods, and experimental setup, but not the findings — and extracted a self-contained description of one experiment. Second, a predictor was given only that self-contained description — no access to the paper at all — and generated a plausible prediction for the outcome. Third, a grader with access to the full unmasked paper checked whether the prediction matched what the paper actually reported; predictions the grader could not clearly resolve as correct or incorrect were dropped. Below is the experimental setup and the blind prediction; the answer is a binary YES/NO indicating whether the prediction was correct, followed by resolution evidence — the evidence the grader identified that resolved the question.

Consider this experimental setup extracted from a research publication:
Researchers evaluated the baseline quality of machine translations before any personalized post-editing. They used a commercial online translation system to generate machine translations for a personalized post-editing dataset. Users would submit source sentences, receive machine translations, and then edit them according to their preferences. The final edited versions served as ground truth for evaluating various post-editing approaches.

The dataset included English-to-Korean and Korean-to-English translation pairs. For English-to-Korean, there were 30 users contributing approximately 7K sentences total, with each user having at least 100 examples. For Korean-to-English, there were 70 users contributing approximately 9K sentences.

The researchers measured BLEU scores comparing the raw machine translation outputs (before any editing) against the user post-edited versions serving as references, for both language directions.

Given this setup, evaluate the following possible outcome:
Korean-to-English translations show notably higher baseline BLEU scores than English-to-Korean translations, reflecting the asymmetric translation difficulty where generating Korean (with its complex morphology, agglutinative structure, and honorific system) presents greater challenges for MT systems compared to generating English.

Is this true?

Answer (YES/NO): YES